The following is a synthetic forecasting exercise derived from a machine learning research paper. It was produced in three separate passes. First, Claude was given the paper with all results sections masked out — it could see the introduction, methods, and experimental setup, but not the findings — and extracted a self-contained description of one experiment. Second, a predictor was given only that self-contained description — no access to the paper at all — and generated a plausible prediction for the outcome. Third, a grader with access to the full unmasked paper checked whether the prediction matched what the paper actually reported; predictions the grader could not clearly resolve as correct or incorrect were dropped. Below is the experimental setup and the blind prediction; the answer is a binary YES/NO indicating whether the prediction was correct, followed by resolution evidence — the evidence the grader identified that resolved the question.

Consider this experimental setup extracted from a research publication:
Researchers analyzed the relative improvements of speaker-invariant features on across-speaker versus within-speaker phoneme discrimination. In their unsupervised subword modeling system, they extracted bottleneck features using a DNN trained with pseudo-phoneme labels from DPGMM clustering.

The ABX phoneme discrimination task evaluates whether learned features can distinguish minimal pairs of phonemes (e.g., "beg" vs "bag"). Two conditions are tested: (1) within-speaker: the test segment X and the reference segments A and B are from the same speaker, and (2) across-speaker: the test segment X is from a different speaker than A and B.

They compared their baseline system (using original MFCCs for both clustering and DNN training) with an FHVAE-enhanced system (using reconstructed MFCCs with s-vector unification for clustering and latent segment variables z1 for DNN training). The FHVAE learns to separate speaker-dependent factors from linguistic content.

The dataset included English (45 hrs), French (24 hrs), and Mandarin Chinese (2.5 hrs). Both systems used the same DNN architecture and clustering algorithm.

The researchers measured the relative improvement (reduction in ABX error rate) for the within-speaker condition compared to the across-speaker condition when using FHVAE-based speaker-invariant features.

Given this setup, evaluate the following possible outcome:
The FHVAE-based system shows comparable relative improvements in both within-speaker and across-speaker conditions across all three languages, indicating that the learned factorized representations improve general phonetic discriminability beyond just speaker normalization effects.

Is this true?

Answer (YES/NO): NO